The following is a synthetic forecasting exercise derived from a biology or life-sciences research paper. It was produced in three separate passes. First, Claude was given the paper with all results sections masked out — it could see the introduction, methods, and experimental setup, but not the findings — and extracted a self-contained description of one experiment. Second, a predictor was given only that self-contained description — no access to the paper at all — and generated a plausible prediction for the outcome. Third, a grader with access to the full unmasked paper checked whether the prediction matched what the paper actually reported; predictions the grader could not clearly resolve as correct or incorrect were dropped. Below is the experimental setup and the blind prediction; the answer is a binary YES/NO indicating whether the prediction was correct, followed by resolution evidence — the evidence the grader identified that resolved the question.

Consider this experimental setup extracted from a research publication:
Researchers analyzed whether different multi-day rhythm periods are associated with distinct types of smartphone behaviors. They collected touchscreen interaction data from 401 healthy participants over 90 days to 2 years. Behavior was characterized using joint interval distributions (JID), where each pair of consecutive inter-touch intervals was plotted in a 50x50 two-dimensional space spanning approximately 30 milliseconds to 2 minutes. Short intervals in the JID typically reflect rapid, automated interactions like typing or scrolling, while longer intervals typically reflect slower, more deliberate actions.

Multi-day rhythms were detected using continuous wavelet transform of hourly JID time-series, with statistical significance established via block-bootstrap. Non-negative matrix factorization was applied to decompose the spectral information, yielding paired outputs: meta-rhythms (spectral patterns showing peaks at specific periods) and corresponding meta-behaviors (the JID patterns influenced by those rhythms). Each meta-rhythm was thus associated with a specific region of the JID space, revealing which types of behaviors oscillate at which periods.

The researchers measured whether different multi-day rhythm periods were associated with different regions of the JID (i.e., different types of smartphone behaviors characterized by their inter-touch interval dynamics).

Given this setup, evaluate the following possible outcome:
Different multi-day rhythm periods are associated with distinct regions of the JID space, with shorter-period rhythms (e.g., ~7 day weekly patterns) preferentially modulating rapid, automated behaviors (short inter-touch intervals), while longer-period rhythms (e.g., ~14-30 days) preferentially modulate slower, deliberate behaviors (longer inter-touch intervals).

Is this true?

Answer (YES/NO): NO